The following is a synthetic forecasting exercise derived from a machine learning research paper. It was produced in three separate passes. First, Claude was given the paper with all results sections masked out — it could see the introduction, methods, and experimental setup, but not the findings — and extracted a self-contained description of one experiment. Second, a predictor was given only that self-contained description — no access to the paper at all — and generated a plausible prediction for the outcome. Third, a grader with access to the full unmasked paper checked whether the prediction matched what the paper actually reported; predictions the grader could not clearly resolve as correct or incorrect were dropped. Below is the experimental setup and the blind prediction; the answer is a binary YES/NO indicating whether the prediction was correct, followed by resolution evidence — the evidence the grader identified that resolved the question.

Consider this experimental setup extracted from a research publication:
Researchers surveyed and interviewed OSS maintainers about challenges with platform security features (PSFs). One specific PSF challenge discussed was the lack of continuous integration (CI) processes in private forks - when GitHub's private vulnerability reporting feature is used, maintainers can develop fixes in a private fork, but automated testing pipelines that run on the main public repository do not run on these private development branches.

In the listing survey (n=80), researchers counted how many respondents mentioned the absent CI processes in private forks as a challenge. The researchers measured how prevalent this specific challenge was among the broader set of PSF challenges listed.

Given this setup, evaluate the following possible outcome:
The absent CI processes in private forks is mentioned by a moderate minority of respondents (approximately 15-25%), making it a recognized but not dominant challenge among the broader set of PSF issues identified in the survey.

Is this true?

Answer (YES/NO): NO